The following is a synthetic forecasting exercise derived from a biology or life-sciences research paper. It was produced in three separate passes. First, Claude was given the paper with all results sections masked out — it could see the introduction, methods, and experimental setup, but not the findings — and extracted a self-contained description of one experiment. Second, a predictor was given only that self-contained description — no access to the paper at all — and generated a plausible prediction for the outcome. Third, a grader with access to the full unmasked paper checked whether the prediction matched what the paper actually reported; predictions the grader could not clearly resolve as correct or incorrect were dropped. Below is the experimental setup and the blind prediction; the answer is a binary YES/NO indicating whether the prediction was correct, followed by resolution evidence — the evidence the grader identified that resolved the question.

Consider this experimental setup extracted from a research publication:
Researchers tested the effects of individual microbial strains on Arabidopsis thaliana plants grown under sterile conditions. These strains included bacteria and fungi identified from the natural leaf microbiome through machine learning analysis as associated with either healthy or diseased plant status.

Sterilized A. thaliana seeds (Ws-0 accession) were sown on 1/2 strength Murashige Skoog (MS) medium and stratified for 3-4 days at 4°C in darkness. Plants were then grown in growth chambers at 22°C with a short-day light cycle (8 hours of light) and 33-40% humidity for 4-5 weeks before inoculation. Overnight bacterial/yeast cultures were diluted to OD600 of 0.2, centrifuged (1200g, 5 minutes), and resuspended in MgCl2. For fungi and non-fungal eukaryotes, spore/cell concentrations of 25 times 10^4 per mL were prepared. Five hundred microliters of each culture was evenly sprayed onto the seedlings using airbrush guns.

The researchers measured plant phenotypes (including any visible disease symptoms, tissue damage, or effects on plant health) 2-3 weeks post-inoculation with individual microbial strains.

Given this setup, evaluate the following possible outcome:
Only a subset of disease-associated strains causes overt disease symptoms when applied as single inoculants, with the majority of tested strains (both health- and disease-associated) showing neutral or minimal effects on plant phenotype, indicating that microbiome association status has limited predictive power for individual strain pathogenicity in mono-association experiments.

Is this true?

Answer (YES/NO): NO